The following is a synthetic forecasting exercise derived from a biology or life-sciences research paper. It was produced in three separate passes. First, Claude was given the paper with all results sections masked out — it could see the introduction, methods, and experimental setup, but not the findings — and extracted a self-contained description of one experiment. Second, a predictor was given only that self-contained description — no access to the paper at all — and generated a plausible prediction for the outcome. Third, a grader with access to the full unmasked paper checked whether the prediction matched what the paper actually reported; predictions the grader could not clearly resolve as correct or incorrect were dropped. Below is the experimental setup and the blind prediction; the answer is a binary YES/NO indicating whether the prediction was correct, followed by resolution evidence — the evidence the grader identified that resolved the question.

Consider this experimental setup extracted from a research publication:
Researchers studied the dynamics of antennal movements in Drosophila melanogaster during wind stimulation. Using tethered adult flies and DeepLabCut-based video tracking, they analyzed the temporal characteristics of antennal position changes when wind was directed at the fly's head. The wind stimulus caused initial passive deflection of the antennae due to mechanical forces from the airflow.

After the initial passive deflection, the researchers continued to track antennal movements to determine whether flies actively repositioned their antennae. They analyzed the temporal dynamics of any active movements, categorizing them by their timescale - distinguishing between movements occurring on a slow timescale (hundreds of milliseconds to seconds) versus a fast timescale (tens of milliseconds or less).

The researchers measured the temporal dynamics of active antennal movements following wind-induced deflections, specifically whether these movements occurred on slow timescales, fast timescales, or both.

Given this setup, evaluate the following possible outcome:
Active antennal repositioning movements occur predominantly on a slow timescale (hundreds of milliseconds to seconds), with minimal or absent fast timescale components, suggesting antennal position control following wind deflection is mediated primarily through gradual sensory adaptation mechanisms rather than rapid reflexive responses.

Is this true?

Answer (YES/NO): NO